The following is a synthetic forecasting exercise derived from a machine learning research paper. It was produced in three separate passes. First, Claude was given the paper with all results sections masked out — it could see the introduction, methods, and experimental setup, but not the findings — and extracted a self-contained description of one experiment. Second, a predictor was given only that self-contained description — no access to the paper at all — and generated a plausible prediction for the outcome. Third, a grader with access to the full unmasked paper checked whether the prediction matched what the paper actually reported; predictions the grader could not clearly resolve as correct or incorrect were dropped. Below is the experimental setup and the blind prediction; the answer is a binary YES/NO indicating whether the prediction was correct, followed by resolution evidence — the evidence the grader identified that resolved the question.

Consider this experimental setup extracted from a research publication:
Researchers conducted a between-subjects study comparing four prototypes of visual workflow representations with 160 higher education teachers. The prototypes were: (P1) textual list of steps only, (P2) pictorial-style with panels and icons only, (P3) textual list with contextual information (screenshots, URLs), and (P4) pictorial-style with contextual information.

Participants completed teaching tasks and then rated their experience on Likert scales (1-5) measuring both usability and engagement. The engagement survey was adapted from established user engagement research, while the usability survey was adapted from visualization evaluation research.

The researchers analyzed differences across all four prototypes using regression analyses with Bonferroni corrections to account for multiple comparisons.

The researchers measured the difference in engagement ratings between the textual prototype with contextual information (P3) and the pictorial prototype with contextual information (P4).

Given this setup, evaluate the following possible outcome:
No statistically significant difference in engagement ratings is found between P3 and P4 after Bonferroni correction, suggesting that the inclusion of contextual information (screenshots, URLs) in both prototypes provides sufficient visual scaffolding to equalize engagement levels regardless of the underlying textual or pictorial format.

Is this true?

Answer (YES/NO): YES